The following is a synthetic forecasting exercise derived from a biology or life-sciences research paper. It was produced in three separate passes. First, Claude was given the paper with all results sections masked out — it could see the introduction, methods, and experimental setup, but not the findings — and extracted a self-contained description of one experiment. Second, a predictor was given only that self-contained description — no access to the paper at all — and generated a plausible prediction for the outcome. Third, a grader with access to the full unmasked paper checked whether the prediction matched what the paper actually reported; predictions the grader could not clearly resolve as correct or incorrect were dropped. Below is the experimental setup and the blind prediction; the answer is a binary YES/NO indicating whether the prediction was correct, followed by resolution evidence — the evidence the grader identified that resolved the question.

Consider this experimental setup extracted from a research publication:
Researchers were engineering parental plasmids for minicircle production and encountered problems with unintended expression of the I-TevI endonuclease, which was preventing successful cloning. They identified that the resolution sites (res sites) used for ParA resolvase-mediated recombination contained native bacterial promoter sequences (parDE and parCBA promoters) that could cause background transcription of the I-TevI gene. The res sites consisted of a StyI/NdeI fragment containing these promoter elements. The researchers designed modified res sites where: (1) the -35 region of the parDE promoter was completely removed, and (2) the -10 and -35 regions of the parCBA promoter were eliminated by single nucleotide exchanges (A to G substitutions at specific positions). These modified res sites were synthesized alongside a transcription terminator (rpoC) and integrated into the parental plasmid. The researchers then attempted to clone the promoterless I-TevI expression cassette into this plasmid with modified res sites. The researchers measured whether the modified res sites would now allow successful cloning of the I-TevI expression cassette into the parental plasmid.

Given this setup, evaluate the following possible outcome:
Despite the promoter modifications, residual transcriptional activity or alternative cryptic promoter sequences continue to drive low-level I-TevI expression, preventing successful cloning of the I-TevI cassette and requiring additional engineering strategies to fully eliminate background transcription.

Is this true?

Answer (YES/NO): NO